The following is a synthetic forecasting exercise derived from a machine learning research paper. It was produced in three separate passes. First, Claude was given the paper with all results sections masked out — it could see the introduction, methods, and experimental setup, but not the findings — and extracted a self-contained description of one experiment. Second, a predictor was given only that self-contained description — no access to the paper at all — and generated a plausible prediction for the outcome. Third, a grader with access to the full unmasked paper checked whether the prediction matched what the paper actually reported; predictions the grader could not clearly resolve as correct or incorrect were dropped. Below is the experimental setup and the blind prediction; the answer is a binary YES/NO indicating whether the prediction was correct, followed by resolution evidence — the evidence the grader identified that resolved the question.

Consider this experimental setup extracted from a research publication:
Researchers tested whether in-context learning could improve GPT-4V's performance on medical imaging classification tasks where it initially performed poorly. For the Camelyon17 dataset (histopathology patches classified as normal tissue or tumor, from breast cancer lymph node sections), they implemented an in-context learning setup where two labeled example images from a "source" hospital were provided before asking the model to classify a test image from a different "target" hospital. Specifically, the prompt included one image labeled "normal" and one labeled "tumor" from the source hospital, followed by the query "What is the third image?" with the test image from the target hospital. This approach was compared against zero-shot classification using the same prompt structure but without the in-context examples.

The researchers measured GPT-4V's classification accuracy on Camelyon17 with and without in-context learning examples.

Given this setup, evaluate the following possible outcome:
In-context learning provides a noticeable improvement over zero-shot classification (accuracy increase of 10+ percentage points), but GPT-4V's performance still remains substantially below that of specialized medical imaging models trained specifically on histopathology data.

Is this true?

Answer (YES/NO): NO